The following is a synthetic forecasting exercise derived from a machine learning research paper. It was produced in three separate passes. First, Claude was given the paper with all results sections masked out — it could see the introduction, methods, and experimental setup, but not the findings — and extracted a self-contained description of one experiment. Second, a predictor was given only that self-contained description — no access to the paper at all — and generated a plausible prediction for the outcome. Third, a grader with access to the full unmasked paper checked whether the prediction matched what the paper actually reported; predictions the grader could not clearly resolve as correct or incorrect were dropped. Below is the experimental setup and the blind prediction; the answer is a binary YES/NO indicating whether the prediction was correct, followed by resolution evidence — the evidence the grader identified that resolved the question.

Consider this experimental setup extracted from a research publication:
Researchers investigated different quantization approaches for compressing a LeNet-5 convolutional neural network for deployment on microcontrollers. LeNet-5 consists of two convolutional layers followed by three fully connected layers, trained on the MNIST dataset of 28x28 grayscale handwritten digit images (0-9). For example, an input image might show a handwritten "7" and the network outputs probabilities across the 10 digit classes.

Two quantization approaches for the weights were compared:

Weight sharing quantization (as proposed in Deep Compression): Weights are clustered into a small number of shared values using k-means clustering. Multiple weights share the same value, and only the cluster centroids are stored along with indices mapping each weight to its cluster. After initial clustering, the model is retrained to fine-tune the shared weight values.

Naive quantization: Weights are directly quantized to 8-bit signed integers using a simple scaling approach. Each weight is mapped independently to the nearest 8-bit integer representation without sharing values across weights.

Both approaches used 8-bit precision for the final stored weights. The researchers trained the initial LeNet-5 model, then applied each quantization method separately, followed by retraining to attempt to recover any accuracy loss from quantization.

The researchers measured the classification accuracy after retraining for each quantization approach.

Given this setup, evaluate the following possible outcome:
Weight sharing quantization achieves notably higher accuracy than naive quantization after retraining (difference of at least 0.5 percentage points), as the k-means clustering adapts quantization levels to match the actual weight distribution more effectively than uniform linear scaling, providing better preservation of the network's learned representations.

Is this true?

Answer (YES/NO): NO